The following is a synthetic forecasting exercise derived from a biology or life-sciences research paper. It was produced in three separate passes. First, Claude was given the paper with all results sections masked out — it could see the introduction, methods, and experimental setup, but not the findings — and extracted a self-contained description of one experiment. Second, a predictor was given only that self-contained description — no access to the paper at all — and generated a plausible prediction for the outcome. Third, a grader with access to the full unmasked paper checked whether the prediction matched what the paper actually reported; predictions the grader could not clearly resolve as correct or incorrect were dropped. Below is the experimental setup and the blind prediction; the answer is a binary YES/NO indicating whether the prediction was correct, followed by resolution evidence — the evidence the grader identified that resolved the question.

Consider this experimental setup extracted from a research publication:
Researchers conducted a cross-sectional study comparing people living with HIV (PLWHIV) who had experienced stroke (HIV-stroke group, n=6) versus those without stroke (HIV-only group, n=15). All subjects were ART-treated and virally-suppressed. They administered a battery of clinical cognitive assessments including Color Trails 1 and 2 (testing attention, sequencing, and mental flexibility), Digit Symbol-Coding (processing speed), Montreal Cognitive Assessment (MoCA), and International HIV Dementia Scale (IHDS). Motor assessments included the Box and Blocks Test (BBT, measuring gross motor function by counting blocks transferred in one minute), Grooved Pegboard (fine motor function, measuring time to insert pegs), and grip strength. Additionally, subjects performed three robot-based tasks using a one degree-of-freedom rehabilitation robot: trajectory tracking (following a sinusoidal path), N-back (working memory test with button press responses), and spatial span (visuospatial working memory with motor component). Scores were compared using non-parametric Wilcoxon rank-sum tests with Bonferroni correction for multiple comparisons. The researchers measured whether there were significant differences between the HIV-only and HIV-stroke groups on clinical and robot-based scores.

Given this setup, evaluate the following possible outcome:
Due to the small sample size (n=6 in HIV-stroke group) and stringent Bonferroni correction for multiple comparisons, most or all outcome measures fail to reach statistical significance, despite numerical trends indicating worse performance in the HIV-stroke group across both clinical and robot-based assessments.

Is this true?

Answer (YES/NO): NO